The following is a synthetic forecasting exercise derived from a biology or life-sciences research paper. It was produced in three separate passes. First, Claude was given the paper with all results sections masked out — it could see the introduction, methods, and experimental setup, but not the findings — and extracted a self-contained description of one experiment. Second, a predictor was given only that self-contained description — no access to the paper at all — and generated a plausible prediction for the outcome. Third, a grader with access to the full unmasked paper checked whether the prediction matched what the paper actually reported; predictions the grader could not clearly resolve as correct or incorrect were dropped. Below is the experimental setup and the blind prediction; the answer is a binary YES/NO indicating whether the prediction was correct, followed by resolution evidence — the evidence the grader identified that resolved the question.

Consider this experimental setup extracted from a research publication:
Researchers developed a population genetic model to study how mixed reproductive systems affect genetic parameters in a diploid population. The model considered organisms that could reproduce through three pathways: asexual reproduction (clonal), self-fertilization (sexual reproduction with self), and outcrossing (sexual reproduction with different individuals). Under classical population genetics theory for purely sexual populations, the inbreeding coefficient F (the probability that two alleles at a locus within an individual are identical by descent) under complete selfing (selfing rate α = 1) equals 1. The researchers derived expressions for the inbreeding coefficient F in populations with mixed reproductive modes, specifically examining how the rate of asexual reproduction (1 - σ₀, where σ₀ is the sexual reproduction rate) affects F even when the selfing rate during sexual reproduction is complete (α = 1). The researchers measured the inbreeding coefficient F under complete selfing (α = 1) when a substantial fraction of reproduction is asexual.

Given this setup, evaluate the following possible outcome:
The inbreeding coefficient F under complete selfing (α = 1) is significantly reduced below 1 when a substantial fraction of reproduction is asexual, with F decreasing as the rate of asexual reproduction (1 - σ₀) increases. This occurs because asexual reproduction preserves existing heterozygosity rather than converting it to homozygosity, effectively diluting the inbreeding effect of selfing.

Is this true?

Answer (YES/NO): YES